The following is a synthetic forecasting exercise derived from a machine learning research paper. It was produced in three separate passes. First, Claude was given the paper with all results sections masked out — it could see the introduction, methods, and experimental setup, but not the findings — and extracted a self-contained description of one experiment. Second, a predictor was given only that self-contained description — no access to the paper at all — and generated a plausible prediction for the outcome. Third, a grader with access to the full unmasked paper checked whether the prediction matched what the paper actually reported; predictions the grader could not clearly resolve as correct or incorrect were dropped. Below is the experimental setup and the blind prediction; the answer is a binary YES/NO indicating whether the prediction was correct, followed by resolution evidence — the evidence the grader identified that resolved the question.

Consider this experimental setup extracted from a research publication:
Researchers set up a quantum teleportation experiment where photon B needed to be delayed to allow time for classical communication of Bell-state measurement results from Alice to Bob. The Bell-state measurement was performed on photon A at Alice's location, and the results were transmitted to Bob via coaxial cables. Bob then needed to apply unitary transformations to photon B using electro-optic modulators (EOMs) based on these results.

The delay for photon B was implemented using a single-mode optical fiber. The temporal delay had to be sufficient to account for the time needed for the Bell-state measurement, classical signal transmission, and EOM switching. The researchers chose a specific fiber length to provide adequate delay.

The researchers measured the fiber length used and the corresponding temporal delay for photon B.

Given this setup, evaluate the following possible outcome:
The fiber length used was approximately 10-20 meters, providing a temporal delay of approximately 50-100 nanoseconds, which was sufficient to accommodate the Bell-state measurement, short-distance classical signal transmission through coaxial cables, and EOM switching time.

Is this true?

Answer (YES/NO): NO